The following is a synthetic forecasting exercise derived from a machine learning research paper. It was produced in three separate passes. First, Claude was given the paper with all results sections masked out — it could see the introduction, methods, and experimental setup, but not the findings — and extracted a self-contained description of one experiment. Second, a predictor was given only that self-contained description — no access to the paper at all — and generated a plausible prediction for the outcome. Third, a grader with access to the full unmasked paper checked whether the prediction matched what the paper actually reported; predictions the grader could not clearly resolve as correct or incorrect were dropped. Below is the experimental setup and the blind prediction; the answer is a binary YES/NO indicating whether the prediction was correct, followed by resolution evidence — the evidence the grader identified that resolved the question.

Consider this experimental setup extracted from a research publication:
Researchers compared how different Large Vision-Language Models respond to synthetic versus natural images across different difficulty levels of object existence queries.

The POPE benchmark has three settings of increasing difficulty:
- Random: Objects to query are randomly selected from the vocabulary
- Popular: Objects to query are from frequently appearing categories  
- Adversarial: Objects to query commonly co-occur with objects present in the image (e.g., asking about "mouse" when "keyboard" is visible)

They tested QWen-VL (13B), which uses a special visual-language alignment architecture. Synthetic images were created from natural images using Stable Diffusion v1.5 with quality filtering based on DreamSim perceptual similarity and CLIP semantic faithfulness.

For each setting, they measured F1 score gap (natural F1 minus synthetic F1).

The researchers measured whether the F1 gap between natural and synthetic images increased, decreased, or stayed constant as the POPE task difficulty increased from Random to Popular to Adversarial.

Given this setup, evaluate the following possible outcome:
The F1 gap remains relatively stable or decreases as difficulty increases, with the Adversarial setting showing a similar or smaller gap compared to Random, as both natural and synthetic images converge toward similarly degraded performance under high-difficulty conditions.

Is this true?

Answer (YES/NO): YES